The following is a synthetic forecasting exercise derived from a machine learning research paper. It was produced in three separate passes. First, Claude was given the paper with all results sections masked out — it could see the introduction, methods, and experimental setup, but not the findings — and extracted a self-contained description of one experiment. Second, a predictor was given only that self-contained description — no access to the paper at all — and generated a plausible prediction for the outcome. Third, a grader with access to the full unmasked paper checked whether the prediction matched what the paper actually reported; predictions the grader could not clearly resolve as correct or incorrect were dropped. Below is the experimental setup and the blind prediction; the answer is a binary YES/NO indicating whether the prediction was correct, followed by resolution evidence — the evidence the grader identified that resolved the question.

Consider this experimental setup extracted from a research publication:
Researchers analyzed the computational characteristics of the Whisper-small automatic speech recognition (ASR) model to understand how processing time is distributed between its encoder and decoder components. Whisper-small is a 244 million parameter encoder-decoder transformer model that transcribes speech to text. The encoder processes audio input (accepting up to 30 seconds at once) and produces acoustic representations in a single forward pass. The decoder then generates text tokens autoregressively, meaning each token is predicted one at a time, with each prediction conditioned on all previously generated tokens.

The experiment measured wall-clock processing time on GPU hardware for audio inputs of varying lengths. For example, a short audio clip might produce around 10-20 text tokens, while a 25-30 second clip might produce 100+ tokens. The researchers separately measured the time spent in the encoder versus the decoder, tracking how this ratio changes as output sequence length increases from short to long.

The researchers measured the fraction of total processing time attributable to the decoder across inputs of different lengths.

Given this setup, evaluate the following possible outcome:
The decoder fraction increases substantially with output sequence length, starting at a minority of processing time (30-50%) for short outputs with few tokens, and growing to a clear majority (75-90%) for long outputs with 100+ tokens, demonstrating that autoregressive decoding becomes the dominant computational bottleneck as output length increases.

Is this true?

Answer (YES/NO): NO